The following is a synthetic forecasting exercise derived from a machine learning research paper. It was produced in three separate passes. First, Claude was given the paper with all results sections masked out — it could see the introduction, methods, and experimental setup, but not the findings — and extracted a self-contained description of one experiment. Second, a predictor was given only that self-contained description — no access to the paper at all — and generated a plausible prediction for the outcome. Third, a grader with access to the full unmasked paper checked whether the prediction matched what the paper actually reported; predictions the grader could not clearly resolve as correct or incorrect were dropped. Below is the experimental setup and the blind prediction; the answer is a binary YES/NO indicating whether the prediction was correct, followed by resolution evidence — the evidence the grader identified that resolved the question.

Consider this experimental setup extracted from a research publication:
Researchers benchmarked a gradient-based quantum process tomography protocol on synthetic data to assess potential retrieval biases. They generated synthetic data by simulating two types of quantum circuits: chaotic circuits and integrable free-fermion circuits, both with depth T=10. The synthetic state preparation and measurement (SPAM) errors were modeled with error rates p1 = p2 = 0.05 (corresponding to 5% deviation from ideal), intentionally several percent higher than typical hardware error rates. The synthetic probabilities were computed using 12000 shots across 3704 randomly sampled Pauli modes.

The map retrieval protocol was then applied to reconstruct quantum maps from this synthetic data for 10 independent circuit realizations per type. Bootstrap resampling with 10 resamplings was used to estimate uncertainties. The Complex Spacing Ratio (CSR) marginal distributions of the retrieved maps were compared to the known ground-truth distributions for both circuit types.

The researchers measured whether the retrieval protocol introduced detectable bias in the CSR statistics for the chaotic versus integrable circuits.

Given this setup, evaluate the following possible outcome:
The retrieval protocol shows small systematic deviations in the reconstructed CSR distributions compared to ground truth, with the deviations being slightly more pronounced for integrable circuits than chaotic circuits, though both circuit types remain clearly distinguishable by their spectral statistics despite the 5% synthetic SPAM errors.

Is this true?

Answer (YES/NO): NO